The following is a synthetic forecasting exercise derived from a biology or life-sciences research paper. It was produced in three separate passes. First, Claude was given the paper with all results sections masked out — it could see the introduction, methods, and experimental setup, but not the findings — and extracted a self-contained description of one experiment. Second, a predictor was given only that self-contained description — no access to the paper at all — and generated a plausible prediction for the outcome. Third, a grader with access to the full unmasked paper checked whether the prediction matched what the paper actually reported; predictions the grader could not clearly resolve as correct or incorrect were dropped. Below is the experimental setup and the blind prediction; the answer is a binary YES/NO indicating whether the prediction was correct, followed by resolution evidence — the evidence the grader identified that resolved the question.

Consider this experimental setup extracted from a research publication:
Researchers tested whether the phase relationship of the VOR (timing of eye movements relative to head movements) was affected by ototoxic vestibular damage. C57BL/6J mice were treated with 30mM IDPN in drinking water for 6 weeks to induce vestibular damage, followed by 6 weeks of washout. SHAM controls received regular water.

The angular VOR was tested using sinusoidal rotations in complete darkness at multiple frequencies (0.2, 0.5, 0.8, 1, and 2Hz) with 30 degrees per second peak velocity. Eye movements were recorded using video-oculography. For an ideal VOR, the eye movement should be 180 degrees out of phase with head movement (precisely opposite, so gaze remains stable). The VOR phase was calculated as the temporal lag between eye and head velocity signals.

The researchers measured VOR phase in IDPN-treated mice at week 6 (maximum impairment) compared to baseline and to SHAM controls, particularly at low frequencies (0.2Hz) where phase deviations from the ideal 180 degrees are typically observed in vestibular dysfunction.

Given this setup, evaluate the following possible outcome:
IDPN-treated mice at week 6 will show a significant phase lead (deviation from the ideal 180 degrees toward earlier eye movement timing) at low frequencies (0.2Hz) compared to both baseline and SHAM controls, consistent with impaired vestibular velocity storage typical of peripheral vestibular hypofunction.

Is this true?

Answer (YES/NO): NO